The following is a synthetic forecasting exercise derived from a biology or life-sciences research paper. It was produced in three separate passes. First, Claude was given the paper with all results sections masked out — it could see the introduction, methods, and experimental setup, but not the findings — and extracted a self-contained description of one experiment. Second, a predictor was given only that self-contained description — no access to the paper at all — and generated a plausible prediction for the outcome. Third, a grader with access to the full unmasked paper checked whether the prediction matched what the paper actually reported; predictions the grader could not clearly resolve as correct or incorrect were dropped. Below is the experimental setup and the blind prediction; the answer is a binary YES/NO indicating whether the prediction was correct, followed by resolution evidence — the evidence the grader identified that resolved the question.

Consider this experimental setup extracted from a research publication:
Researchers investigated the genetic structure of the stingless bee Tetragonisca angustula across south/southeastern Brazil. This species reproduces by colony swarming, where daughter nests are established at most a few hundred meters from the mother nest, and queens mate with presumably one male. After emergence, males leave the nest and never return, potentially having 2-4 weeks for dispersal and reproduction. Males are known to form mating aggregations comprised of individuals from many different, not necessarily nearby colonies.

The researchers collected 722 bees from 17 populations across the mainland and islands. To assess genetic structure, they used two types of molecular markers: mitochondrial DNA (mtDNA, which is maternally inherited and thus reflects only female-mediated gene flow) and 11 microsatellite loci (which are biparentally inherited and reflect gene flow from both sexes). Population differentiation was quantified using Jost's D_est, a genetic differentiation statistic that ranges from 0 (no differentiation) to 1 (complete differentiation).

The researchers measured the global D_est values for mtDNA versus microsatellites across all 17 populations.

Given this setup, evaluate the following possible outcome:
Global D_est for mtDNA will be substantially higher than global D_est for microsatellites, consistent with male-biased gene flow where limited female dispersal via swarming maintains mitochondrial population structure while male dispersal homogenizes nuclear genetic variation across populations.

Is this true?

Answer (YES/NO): NO